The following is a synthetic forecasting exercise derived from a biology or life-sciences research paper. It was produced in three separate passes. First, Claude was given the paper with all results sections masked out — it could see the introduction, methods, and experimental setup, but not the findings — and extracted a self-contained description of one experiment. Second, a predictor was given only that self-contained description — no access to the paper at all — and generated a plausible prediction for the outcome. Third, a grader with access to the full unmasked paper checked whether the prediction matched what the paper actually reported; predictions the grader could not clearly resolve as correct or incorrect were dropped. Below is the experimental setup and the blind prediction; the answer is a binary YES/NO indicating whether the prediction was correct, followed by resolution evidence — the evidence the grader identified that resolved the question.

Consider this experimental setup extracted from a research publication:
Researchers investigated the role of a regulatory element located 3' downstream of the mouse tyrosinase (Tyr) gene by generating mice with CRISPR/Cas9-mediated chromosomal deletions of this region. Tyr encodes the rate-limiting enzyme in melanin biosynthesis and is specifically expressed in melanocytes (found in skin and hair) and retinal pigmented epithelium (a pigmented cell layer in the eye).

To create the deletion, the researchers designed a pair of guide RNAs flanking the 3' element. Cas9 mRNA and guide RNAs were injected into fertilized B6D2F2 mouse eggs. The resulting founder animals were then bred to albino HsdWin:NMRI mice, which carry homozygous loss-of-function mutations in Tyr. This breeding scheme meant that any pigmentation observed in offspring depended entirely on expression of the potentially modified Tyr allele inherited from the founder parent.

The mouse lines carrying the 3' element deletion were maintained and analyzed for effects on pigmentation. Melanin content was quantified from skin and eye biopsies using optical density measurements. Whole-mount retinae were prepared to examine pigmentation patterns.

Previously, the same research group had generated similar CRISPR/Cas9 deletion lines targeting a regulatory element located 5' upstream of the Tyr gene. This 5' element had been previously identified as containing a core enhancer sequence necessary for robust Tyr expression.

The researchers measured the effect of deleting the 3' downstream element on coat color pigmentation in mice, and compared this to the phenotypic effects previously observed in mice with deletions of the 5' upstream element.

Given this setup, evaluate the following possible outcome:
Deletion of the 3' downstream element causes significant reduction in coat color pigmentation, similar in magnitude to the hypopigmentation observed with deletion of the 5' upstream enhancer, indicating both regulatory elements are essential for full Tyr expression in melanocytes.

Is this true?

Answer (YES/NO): NO